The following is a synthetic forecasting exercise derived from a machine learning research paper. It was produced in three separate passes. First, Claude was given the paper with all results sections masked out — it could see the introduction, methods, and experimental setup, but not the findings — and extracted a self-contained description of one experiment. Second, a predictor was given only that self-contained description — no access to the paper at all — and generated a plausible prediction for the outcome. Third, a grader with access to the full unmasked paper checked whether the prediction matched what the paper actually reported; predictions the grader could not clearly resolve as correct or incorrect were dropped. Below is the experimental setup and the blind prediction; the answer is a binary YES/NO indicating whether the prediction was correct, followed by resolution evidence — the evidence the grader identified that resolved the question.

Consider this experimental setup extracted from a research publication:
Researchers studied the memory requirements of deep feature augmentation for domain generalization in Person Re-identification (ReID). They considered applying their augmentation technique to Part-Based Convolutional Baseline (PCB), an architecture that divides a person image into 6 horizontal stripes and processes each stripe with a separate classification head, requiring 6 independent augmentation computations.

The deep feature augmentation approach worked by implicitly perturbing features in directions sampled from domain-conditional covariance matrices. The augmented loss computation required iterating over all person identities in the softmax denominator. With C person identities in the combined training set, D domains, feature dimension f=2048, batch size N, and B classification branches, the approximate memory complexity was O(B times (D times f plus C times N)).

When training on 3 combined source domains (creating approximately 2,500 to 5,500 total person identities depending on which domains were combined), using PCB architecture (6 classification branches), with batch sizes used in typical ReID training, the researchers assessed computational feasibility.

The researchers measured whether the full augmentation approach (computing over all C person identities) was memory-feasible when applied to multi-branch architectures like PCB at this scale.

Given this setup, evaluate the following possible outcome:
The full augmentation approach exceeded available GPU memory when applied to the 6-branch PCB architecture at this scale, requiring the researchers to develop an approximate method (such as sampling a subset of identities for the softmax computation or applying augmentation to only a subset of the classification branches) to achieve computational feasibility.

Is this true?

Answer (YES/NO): YES